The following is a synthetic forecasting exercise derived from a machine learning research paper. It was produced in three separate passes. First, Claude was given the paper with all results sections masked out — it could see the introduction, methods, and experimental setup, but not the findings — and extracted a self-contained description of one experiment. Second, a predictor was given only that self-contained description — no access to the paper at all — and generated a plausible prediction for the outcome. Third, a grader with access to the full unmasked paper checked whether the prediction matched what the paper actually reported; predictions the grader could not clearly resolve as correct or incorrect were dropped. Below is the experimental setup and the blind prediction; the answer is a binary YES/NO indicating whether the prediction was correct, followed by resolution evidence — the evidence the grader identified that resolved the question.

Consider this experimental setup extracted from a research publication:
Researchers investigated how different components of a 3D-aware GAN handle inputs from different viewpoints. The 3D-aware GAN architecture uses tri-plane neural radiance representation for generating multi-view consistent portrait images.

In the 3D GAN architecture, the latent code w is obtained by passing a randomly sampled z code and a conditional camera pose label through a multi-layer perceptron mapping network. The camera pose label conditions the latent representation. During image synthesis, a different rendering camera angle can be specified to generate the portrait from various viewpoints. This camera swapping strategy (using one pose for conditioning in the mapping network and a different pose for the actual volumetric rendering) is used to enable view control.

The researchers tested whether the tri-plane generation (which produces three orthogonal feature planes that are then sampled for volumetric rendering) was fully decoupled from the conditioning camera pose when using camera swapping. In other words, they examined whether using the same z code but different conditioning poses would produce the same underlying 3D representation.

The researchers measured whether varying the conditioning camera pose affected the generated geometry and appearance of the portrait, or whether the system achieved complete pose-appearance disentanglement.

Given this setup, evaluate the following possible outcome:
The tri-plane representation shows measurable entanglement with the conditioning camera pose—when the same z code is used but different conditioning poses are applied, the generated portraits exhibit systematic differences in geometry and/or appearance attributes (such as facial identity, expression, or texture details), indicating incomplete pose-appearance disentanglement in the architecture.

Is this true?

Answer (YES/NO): YES